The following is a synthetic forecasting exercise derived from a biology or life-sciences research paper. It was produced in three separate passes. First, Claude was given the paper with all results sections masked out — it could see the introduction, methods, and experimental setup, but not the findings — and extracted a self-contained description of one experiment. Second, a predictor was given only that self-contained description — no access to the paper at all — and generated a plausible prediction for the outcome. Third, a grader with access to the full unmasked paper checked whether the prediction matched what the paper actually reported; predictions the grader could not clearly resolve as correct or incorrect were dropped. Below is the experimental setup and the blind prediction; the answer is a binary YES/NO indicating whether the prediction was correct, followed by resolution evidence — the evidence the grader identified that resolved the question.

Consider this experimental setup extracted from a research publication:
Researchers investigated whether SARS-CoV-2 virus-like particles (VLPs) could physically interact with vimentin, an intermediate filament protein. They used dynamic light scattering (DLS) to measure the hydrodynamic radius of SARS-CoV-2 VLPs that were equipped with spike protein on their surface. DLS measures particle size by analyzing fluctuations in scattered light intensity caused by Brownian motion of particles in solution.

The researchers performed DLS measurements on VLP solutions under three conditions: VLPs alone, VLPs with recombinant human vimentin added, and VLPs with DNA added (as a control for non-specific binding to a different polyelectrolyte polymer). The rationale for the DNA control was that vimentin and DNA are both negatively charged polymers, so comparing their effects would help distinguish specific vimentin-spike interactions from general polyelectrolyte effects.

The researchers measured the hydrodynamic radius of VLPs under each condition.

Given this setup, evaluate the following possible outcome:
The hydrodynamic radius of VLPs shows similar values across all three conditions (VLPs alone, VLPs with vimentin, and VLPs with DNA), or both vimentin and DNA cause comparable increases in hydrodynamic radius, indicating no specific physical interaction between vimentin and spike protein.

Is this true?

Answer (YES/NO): NO